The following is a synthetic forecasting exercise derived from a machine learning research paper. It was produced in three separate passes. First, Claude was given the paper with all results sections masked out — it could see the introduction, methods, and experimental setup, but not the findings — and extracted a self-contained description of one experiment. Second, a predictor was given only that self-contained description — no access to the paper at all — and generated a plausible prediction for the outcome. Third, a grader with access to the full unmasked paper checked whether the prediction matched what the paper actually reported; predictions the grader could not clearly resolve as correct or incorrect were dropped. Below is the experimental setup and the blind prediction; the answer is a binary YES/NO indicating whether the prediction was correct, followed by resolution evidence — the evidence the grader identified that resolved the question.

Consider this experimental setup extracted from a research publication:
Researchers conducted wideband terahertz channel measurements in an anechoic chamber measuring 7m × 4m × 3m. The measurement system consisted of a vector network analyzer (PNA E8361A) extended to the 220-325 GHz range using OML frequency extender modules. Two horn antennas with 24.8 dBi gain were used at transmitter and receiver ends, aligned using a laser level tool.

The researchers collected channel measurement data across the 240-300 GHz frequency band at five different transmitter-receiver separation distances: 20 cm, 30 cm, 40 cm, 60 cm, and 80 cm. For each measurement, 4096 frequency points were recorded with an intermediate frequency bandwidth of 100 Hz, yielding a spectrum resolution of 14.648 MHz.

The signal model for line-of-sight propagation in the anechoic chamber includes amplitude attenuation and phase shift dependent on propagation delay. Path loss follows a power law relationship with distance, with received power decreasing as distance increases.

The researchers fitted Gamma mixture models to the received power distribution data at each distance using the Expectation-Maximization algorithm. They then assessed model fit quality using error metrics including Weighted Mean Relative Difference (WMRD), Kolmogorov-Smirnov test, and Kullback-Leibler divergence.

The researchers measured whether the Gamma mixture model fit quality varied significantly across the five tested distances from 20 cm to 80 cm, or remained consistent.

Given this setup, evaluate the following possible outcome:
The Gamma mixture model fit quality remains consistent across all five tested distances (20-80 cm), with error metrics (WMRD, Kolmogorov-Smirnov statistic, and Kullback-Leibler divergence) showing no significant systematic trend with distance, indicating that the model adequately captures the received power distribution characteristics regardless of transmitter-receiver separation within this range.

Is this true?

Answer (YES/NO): NO